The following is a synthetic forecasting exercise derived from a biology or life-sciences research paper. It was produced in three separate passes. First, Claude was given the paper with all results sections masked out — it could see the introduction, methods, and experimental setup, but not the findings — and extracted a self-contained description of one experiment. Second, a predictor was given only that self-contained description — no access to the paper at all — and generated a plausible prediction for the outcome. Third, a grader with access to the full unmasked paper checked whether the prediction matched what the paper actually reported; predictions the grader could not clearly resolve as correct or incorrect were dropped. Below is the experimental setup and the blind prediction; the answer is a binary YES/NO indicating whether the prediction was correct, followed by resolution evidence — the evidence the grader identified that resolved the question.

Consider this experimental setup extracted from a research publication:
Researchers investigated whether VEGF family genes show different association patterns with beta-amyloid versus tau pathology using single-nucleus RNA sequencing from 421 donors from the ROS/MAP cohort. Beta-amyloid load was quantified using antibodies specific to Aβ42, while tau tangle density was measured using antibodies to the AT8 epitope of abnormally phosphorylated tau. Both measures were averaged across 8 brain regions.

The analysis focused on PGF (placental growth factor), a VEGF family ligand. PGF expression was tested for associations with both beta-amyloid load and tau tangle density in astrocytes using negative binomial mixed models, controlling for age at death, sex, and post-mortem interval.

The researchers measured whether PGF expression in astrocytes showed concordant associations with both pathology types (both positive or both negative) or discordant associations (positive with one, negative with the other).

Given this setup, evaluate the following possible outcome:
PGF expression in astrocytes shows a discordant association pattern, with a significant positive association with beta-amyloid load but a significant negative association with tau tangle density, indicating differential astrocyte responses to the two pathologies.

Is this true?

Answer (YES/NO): NO